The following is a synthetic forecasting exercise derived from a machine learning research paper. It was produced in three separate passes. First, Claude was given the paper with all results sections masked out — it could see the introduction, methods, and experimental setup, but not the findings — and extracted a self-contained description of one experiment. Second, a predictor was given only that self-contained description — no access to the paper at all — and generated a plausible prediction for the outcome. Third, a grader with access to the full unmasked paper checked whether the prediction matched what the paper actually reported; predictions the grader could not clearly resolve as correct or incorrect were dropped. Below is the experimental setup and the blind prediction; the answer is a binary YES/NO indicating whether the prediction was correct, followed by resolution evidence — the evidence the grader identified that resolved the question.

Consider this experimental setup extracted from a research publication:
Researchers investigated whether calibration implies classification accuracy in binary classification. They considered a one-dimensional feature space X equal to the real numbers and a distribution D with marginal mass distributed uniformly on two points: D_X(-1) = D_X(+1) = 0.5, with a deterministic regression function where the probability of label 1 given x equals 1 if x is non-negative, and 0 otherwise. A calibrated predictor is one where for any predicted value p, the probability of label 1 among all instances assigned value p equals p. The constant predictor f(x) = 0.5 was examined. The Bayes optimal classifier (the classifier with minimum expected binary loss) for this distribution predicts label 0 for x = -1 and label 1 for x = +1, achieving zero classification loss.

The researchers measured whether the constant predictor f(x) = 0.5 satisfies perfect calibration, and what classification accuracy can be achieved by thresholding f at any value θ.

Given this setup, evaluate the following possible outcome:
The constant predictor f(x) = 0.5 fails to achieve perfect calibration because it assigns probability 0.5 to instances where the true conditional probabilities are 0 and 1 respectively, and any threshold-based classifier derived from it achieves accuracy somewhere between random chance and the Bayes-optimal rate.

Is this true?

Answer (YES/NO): NO